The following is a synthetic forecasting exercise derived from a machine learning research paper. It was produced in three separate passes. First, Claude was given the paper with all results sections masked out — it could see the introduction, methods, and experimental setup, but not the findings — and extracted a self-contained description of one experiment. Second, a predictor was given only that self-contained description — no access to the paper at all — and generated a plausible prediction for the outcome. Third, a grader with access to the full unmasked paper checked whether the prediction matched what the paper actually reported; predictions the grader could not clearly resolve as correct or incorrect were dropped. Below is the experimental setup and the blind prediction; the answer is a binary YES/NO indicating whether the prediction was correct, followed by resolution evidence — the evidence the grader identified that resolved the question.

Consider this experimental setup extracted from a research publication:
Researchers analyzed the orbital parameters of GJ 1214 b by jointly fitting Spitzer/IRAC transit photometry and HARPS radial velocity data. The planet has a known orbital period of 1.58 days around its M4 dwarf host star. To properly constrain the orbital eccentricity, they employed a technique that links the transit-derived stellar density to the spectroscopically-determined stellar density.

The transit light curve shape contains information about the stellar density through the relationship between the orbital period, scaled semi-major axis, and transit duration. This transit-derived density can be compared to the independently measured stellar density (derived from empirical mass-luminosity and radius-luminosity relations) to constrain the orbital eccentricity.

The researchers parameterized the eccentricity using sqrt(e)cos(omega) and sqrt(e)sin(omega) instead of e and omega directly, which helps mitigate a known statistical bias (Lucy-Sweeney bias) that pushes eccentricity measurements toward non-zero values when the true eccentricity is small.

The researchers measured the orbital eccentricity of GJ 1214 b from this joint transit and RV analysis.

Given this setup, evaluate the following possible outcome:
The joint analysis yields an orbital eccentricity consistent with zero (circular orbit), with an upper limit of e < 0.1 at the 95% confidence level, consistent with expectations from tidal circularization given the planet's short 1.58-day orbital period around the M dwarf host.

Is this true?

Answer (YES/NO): YES